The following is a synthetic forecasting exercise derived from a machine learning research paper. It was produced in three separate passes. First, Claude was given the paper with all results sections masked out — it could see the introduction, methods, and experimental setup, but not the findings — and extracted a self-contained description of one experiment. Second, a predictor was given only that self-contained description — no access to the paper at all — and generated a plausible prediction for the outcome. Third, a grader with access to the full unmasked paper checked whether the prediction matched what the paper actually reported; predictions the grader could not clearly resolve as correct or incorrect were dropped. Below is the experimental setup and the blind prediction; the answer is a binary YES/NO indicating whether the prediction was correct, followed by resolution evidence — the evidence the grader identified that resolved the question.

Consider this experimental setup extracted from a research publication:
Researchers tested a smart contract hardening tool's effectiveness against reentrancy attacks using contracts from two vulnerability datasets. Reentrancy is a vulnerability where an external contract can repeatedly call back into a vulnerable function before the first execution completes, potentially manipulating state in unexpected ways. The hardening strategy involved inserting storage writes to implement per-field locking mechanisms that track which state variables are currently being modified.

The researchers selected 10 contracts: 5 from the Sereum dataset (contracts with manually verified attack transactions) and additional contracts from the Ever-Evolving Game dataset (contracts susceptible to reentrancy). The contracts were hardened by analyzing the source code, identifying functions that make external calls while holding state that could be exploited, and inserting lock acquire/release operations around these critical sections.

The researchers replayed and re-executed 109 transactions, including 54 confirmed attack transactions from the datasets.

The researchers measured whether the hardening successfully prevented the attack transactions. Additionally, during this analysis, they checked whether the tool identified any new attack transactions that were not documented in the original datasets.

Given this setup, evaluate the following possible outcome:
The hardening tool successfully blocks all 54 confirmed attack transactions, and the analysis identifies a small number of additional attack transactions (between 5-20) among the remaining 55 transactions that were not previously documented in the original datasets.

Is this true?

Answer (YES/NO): NO